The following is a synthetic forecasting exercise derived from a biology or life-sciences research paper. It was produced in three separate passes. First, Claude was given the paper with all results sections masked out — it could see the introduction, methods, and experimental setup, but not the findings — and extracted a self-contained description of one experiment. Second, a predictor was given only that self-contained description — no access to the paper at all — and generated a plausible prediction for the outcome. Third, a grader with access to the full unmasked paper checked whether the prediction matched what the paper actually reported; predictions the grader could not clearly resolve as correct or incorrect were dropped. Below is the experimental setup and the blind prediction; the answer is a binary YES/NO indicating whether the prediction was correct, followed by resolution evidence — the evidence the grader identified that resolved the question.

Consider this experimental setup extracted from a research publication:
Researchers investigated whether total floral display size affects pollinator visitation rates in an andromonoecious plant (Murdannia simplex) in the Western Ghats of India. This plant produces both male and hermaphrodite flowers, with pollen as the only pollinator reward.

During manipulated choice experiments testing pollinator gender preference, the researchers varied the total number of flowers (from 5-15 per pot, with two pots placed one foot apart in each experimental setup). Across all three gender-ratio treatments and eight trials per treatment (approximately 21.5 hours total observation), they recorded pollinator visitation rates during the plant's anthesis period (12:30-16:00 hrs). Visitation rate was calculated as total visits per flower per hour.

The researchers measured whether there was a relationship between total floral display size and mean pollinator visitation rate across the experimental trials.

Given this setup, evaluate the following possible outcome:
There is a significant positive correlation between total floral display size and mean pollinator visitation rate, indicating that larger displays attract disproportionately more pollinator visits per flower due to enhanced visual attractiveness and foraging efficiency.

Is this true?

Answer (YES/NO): NO